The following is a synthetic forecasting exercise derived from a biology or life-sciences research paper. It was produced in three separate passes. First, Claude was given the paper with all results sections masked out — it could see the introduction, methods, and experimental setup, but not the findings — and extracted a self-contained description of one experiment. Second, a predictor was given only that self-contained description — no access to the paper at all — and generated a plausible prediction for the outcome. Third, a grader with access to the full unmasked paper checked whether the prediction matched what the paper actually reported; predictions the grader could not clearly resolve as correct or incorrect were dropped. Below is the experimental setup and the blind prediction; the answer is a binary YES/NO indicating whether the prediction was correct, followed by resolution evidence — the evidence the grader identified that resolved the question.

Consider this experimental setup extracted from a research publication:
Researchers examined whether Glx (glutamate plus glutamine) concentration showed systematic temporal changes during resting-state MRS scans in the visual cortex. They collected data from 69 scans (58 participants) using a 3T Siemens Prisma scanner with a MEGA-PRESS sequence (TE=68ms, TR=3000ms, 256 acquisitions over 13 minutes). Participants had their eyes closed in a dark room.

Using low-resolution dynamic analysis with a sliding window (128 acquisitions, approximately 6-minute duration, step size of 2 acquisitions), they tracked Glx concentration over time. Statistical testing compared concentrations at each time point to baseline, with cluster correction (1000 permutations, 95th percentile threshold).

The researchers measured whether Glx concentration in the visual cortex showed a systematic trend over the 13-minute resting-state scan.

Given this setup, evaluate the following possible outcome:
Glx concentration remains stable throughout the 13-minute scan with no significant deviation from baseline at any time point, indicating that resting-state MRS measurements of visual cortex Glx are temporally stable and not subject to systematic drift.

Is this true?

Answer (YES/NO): NO